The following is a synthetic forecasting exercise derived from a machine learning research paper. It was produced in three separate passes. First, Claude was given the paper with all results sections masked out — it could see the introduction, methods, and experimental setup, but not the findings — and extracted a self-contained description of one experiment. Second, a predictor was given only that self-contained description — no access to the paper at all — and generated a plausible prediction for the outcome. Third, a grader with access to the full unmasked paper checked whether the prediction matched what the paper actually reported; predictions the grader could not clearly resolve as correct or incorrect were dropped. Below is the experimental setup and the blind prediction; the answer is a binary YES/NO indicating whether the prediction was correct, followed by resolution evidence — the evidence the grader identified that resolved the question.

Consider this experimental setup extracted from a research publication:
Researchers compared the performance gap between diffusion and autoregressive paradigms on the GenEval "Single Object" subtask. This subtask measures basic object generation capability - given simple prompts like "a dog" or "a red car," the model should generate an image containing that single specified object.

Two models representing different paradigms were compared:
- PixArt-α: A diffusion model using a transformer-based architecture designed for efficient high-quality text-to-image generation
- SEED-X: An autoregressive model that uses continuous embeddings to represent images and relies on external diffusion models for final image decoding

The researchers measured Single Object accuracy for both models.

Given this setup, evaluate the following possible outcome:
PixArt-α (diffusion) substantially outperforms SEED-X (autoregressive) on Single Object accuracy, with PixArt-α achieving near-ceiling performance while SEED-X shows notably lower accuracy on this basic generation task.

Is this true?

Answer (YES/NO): NO